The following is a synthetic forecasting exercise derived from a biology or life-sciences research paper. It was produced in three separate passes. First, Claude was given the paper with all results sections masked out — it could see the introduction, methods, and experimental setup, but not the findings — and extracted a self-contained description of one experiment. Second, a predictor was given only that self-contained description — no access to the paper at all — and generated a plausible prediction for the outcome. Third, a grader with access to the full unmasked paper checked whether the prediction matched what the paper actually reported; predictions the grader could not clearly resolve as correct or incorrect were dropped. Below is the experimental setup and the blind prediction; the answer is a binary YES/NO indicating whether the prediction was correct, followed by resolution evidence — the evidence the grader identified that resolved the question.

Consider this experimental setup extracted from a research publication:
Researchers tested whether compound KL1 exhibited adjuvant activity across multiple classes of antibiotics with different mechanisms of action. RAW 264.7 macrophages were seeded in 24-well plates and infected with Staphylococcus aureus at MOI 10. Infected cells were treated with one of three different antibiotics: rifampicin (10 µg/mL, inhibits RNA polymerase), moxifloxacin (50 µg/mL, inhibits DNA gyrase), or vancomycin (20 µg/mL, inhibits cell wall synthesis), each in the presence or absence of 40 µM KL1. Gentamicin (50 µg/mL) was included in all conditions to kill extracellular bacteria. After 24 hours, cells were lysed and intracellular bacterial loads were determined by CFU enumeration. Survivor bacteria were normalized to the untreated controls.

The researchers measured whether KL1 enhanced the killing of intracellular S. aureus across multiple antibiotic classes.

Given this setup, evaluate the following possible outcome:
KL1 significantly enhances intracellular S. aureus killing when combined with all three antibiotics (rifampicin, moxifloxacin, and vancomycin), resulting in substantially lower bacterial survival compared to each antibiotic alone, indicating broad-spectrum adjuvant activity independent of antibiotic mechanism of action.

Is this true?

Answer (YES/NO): NO